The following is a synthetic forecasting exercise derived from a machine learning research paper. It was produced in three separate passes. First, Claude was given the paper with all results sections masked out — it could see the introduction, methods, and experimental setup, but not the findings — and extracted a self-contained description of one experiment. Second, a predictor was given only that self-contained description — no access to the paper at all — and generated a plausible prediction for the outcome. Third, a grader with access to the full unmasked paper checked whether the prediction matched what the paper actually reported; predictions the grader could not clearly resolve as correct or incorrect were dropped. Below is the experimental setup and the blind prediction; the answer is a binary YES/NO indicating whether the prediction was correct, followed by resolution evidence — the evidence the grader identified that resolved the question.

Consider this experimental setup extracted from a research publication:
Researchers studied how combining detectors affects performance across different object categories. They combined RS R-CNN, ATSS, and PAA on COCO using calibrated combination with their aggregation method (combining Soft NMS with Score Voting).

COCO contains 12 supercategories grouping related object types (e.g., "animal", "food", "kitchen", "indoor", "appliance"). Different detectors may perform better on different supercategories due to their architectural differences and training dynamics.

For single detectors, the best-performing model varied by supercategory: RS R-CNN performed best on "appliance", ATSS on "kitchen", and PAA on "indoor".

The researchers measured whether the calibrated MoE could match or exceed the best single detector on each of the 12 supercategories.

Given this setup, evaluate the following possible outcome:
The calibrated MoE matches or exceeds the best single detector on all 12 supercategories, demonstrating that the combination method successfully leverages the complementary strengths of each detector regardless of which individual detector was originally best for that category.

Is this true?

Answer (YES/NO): YES